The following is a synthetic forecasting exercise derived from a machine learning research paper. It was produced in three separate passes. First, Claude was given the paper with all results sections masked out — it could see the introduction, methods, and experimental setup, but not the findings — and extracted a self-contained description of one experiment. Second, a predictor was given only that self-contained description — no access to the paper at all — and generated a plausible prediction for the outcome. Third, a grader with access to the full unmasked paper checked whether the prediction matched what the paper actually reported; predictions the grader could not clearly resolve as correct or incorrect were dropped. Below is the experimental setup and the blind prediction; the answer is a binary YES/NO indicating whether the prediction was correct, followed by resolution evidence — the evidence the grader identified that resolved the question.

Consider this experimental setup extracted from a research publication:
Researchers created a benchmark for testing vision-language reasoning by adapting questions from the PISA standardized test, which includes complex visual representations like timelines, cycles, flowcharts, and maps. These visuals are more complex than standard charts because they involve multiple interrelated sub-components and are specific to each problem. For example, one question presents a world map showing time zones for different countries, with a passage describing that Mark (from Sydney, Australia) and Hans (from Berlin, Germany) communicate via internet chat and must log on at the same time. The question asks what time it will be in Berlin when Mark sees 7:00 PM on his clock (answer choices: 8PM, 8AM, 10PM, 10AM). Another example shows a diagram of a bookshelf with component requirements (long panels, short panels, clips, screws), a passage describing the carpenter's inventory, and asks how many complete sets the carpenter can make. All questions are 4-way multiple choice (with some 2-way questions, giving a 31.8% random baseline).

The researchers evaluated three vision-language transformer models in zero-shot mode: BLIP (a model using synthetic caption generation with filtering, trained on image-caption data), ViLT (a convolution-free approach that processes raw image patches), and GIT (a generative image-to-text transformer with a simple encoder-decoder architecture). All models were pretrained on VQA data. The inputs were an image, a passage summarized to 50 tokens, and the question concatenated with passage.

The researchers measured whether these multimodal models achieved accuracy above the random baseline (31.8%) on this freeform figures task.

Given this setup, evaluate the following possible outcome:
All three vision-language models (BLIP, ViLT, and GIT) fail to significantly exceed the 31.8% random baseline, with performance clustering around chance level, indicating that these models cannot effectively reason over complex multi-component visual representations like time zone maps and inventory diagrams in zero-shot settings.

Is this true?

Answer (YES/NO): NO